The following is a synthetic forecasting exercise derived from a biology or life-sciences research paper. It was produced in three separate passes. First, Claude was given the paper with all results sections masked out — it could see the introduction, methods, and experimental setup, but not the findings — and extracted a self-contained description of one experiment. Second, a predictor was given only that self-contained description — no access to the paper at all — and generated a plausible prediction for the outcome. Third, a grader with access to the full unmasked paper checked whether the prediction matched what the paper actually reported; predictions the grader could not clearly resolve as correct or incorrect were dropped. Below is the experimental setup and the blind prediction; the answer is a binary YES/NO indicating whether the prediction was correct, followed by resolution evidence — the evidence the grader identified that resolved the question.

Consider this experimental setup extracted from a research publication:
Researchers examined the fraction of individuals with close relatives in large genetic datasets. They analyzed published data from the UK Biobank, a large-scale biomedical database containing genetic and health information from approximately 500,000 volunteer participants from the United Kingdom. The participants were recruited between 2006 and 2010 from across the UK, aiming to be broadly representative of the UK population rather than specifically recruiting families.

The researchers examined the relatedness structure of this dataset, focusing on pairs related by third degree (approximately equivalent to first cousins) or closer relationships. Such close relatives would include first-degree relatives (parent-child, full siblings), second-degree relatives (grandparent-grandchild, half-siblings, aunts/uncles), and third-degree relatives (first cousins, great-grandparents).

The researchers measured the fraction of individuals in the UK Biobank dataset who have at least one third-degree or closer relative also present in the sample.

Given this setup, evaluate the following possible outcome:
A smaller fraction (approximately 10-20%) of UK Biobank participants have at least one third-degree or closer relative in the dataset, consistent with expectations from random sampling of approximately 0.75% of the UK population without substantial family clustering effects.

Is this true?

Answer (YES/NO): NO